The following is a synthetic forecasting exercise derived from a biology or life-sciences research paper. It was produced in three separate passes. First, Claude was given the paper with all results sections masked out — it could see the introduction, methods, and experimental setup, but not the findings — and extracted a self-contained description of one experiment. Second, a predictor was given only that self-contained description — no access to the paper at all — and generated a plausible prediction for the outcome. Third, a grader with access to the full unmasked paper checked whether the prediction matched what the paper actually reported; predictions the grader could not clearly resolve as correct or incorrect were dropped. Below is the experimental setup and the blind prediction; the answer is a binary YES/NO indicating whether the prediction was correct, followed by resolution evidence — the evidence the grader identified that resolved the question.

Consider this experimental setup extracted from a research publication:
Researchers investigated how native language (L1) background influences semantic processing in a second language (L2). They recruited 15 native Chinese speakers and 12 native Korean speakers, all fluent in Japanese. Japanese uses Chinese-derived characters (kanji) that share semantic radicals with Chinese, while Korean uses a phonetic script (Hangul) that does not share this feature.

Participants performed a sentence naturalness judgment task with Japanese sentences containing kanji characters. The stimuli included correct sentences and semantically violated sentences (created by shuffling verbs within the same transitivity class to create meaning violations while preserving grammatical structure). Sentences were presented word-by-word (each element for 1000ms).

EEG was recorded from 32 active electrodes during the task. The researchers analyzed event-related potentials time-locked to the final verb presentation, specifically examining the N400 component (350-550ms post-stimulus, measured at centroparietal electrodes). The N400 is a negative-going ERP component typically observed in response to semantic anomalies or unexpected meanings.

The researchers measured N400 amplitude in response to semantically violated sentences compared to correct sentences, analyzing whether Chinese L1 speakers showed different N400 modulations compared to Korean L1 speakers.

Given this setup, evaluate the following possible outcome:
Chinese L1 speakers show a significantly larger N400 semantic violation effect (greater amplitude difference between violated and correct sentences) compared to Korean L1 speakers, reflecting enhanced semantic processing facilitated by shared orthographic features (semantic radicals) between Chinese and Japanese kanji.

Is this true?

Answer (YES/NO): YES